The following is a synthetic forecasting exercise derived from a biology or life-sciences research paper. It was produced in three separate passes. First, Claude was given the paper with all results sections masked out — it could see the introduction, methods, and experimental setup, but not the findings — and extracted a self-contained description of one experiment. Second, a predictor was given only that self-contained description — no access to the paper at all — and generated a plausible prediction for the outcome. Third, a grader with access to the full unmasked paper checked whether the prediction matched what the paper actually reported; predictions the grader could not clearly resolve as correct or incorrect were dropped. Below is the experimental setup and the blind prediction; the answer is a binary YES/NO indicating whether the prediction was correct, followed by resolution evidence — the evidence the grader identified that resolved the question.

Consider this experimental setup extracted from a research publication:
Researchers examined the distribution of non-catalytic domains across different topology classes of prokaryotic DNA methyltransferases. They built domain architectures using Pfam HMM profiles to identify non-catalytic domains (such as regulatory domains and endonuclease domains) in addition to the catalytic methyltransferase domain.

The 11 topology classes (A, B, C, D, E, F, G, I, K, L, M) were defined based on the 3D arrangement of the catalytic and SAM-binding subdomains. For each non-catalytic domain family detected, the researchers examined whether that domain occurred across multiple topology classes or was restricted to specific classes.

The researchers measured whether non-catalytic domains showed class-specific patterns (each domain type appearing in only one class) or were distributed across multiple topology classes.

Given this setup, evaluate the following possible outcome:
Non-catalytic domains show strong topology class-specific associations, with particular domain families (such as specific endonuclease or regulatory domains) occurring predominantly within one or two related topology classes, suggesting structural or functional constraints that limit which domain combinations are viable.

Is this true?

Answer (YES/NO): NO